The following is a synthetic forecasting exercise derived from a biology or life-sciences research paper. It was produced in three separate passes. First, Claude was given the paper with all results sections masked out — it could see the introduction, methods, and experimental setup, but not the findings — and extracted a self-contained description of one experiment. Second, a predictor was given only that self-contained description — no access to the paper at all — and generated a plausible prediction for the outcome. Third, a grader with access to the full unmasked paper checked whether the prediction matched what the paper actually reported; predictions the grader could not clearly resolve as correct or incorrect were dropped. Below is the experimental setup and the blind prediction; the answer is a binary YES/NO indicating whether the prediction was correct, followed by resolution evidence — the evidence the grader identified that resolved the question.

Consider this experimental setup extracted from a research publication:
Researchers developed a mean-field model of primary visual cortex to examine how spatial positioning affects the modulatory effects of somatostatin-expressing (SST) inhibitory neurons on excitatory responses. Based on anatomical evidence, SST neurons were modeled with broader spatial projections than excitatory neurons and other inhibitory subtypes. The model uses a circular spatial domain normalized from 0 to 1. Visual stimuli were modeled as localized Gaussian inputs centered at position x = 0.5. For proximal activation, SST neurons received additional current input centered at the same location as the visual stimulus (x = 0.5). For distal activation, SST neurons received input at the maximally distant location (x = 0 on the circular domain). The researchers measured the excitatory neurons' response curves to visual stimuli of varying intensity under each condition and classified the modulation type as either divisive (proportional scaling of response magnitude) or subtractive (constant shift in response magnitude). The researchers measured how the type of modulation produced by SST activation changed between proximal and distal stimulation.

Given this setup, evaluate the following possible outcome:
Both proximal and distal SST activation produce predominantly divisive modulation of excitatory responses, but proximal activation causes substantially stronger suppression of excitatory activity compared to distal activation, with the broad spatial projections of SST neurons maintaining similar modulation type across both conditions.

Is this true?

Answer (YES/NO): YES